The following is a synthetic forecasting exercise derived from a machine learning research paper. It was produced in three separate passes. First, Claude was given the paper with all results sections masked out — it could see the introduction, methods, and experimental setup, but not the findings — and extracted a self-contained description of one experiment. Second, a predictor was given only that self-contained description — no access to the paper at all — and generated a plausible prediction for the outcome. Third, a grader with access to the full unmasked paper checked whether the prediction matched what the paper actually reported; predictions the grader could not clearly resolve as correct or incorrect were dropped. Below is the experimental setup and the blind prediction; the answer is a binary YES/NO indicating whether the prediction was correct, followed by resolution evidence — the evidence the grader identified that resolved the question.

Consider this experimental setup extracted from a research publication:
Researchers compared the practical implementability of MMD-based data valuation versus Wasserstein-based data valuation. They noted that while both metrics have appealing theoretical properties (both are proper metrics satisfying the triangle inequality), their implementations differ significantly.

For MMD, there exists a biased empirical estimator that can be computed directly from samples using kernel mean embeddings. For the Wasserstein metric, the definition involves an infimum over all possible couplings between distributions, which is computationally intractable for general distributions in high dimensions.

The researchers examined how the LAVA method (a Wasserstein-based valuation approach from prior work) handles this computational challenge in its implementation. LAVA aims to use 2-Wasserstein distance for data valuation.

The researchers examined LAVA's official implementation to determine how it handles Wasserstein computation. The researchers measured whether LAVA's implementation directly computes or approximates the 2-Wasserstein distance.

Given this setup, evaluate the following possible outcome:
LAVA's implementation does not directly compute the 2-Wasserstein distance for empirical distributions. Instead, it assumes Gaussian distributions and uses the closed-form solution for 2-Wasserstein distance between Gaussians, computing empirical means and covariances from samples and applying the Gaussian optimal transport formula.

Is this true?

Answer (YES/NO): NO